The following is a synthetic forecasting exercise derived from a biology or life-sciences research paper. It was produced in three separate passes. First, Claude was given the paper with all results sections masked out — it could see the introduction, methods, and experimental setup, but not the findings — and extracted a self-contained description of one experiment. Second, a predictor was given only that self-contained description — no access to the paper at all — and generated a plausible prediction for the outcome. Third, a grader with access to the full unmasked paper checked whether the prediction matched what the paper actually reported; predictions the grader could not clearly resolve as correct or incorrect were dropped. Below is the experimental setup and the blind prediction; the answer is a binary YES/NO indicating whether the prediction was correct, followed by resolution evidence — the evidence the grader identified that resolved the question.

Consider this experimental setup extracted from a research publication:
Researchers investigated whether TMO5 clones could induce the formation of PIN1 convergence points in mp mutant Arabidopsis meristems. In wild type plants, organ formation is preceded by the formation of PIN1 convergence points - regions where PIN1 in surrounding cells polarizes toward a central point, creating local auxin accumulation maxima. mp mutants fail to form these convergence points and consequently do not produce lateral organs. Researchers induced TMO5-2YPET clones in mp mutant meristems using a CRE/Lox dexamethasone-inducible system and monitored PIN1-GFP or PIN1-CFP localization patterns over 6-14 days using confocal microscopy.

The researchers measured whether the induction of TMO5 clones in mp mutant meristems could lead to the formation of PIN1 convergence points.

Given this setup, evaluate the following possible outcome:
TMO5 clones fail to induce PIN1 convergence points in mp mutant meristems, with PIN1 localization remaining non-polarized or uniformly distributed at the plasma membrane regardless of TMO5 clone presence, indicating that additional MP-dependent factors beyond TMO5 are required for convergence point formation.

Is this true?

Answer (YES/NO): NO